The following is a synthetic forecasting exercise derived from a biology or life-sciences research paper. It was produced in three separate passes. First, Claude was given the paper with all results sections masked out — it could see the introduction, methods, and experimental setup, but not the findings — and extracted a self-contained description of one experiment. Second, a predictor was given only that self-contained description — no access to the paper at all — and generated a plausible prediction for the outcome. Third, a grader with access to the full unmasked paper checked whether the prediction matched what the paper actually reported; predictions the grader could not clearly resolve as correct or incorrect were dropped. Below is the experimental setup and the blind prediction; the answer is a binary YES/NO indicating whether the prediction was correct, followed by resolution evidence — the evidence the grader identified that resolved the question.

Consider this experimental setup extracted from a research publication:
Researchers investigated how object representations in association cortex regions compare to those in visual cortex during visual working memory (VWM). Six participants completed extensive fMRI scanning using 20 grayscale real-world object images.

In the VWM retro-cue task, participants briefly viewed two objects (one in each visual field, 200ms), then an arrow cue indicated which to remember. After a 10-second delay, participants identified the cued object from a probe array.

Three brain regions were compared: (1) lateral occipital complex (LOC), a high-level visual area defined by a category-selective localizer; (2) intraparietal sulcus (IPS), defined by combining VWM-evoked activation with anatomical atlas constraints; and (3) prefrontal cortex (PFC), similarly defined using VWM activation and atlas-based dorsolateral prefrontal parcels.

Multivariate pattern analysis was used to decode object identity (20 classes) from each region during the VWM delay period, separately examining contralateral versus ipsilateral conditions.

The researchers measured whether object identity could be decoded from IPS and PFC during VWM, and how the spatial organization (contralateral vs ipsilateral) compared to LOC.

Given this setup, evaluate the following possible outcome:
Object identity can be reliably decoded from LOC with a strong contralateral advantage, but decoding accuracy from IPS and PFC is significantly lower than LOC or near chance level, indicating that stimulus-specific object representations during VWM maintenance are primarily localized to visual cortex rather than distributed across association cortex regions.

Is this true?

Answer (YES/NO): NO